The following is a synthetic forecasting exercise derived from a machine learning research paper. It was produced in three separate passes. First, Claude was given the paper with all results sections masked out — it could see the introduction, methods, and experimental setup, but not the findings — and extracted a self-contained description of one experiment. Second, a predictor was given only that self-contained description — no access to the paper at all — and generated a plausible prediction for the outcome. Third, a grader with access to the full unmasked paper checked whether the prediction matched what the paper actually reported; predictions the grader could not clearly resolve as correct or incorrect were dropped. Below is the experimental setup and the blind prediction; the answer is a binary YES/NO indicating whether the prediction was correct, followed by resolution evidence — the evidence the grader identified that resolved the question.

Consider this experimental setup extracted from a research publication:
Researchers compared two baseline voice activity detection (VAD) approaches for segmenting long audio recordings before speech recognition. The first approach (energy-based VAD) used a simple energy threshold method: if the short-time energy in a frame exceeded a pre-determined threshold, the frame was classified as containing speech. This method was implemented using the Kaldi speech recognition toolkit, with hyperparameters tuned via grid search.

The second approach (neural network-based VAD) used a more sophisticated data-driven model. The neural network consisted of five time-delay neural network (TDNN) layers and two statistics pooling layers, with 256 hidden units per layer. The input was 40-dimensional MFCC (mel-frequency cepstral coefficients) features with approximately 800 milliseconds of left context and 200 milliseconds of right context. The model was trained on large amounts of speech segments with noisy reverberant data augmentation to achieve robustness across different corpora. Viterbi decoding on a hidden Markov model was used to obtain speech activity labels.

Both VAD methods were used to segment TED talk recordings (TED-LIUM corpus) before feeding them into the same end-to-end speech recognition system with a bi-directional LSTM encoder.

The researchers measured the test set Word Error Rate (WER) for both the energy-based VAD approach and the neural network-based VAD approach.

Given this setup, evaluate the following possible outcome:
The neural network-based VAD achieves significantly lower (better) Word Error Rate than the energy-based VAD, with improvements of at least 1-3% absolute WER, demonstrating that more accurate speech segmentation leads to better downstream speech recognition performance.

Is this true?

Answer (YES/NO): NO